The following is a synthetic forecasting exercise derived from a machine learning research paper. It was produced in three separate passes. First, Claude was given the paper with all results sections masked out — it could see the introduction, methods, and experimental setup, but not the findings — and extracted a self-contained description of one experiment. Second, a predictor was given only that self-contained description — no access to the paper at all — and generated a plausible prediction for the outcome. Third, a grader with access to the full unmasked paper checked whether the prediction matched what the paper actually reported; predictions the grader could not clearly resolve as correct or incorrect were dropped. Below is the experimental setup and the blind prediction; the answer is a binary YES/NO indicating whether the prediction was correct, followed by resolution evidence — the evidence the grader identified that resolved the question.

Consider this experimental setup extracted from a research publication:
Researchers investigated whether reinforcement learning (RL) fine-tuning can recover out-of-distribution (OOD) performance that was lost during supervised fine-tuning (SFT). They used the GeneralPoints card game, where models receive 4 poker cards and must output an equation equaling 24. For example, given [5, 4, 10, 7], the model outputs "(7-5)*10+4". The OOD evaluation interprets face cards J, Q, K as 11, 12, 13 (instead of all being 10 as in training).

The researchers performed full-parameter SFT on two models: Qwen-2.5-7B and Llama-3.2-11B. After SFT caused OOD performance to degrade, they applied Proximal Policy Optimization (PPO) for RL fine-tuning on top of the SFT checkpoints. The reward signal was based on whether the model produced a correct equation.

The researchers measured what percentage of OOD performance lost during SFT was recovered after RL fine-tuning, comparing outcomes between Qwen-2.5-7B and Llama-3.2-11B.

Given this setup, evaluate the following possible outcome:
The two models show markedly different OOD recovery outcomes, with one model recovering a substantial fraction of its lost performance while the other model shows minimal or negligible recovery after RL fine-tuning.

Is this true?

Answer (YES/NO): NO